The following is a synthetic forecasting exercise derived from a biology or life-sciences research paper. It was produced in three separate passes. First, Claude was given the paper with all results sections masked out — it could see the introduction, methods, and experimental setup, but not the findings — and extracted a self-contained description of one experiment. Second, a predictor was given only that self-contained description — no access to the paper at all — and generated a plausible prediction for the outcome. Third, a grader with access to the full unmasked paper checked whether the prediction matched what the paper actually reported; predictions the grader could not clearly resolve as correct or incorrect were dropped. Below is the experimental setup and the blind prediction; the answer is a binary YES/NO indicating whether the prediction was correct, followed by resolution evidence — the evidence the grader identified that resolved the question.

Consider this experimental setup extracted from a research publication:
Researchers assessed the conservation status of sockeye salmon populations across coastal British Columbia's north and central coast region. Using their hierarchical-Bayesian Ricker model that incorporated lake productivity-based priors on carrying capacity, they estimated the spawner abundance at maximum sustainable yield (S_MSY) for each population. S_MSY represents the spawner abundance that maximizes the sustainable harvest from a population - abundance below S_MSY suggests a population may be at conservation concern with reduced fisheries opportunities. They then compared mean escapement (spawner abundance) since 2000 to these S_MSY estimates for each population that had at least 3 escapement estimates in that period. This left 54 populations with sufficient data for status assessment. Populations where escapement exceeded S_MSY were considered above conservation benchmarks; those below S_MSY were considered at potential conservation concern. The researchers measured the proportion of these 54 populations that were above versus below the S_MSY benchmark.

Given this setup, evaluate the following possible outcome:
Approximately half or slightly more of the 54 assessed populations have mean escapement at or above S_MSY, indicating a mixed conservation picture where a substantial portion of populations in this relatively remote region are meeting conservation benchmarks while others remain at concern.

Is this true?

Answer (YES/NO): YES